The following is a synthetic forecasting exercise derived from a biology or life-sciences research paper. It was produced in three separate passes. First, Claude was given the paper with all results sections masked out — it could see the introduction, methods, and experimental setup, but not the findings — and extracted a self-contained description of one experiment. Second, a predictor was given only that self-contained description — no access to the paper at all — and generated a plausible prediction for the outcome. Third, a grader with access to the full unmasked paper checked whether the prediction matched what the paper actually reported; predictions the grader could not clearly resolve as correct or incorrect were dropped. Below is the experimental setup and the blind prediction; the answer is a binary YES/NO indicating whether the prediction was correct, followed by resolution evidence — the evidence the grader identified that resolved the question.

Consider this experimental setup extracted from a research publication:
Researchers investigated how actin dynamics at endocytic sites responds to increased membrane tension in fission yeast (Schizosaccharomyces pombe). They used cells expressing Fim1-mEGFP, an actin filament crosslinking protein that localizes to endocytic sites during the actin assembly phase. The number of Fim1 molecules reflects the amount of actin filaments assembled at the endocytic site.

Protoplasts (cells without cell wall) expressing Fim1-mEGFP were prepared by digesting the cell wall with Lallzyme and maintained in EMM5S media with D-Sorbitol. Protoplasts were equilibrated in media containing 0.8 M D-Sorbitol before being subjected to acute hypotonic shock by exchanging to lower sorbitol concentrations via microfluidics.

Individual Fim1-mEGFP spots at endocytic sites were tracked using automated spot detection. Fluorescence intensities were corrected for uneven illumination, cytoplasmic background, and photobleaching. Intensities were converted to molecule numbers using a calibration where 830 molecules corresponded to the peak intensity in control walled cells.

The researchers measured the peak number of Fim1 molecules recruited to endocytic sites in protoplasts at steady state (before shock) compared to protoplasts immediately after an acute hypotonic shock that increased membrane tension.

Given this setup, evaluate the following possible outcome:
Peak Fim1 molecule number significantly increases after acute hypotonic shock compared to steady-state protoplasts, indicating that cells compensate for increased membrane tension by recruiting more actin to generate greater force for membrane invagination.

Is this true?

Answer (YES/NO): YES